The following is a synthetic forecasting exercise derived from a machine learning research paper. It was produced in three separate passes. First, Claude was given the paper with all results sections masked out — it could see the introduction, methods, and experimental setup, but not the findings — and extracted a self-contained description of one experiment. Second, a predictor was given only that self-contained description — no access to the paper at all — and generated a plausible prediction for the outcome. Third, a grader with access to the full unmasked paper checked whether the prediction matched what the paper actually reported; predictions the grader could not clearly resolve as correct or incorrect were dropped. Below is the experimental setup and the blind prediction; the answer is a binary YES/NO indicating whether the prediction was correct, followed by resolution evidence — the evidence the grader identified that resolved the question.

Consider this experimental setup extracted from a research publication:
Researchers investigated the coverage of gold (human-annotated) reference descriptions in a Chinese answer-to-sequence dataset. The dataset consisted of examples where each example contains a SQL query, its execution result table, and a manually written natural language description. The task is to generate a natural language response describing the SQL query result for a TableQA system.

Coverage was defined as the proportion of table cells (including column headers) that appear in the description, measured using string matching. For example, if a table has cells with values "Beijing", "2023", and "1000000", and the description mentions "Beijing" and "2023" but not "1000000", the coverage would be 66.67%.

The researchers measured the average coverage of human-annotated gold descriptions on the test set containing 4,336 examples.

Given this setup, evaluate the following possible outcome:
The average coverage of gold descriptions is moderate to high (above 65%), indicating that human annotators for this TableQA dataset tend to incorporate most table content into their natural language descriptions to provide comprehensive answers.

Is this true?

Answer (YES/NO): YES